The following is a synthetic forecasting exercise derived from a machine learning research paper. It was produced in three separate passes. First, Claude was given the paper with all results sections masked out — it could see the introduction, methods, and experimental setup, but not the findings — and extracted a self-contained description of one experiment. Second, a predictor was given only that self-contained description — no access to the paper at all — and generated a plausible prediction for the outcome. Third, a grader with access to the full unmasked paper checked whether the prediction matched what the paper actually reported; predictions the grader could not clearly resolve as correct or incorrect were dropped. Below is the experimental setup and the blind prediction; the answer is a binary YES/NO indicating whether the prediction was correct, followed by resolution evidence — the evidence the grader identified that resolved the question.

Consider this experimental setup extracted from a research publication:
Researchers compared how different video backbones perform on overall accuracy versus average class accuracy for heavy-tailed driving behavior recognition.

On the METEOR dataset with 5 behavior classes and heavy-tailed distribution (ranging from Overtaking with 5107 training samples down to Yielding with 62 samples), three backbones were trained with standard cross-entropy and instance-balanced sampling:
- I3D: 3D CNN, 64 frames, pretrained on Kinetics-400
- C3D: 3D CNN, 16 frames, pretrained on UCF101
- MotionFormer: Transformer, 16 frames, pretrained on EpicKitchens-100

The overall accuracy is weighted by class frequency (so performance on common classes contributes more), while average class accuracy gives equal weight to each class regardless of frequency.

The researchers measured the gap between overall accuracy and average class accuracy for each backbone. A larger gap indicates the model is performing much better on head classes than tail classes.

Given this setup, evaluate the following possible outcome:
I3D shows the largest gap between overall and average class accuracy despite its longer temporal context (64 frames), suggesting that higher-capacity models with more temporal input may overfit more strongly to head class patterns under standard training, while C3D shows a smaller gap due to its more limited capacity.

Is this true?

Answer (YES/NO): NO